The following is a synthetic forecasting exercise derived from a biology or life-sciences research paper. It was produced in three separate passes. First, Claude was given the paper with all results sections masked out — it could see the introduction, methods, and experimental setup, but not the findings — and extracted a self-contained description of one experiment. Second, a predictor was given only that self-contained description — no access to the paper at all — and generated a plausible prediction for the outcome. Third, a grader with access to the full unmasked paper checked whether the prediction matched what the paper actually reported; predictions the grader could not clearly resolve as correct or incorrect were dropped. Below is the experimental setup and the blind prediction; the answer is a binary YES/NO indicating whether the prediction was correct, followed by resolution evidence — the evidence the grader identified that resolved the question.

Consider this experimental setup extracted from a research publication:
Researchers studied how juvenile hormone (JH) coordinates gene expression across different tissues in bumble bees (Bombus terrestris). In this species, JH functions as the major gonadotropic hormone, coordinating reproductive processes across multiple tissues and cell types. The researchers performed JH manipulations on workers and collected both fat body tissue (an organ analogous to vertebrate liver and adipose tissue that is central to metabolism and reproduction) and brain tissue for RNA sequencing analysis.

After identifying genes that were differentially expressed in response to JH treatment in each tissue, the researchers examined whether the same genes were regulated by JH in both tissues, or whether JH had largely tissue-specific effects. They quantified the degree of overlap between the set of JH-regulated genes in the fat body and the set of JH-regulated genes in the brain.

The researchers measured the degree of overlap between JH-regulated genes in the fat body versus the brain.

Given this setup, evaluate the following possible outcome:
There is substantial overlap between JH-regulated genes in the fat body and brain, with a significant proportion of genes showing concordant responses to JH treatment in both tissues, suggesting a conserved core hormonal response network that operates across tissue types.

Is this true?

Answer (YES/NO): NO